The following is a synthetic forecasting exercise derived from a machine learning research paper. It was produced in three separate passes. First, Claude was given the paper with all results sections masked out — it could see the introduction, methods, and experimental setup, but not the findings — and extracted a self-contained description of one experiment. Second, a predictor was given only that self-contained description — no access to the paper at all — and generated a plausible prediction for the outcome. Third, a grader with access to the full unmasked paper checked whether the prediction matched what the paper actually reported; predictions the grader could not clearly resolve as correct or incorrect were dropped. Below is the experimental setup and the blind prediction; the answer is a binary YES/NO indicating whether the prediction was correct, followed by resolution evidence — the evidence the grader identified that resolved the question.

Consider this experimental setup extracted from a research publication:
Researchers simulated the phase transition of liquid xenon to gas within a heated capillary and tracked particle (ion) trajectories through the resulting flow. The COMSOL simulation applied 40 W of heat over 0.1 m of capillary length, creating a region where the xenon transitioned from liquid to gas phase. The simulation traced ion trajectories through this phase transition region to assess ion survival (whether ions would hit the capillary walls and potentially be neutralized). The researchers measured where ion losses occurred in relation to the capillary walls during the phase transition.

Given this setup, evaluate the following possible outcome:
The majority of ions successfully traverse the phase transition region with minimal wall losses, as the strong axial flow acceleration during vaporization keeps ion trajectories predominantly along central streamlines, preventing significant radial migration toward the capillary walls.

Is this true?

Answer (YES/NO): NO